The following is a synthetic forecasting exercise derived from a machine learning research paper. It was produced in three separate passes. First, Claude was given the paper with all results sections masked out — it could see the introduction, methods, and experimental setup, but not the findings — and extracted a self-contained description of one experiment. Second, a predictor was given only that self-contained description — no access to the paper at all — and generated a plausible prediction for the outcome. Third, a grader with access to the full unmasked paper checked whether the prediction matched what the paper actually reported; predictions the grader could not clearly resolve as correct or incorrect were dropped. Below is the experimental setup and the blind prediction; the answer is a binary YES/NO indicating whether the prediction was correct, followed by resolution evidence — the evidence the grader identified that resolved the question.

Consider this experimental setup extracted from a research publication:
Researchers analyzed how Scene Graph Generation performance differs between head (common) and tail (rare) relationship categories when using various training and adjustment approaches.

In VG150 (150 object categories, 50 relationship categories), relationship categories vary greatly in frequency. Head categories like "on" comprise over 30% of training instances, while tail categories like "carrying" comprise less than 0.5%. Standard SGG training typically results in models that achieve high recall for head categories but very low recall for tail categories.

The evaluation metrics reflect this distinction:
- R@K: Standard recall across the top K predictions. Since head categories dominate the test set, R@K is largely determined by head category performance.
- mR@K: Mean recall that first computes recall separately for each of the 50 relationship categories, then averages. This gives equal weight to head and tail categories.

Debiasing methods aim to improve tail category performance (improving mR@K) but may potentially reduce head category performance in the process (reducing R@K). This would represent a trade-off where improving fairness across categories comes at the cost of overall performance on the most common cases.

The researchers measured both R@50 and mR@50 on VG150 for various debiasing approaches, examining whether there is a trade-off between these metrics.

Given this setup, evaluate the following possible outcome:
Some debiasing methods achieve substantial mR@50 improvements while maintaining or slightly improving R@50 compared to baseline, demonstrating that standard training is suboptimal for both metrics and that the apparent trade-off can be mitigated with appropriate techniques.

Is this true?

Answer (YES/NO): NO